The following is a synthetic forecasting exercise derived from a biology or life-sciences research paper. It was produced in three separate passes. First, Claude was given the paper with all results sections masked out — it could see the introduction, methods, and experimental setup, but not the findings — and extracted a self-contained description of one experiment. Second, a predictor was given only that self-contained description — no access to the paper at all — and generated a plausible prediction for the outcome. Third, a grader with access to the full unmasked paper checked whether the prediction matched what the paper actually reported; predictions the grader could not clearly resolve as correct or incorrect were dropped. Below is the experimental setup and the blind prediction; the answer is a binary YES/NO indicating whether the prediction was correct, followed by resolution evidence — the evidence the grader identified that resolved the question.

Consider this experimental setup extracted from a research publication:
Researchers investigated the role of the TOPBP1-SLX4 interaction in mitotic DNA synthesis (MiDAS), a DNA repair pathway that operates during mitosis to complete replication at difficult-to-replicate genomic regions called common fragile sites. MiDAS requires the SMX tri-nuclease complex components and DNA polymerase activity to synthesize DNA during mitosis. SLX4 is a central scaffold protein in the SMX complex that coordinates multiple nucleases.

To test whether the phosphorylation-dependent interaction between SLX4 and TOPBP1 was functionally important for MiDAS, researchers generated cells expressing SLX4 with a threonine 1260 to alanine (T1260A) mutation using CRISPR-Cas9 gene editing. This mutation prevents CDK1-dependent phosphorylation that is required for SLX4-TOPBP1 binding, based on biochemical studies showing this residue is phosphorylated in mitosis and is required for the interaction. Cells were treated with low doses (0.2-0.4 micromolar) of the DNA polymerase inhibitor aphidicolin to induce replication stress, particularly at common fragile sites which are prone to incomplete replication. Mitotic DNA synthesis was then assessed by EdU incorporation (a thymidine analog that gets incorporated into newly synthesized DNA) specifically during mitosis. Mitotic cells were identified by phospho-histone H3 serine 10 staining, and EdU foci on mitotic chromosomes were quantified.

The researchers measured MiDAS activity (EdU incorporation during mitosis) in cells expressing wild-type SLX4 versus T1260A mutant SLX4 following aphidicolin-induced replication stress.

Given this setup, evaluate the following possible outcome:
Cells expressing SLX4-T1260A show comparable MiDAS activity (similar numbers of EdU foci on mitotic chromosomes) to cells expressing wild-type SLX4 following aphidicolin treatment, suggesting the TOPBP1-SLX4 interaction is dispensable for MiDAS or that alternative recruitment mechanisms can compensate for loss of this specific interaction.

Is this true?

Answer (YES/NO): NO